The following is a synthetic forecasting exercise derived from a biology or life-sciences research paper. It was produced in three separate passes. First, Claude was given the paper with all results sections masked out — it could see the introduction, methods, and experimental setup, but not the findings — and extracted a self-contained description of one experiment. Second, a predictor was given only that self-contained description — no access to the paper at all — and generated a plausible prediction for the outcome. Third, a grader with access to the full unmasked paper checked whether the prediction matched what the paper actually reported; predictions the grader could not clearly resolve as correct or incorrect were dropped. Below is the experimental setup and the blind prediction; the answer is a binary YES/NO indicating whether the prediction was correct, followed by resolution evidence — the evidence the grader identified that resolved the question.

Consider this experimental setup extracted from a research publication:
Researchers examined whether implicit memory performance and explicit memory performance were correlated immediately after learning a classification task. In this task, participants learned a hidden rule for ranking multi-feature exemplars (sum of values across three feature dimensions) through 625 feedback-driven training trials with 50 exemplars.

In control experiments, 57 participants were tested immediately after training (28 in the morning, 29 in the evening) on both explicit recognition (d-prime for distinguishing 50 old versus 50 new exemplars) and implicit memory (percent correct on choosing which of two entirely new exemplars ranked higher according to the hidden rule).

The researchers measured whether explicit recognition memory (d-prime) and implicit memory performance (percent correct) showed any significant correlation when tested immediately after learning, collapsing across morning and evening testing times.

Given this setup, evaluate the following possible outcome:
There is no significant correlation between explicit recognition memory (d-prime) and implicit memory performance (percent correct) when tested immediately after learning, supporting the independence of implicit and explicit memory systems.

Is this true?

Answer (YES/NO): NO